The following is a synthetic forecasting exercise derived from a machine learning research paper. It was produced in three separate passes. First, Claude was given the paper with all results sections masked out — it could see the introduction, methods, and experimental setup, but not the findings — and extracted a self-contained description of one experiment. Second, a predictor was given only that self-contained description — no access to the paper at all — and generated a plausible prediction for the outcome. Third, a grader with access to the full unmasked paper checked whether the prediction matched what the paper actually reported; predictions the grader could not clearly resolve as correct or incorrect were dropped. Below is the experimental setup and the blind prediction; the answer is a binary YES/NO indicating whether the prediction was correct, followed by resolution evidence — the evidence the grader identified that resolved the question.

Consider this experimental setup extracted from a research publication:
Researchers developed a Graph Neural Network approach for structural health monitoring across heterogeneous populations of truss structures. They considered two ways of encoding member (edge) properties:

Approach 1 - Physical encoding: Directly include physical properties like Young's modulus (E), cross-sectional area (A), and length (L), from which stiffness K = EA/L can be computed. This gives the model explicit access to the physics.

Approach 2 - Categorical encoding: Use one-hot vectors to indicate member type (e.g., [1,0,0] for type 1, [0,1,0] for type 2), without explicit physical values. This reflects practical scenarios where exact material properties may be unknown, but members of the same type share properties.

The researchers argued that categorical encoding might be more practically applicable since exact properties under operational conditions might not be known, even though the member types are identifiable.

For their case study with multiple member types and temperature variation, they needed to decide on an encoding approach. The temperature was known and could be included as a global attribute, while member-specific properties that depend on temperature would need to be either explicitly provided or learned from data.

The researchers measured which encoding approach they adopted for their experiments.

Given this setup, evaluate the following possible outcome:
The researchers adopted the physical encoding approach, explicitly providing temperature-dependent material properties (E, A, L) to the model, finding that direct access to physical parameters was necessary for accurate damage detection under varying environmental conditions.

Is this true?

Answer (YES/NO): NO